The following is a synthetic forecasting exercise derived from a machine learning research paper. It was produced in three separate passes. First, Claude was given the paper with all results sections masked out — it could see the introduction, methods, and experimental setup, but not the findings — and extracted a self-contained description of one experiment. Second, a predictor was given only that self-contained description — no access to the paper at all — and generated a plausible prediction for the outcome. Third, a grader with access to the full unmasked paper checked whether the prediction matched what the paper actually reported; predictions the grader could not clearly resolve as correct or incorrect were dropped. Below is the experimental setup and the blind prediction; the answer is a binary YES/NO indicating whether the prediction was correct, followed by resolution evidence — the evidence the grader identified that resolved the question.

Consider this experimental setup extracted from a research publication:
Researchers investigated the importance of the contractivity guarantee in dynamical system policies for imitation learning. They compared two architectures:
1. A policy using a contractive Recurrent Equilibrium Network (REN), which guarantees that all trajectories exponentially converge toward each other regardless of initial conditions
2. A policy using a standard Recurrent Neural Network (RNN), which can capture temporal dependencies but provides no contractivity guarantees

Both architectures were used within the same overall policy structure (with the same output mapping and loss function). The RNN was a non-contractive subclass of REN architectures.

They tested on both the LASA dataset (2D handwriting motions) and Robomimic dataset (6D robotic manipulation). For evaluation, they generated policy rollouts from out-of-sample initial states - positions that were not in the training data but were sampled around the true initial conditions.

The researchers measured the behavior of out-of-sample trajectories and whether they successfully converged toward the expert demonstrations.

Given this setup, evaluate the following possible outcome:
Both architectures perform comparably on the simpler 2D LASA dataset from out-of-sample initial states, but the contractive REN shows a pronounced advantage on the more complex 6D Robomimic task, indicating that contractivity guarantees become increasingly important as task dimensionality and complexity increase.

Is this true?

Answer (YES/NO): NO